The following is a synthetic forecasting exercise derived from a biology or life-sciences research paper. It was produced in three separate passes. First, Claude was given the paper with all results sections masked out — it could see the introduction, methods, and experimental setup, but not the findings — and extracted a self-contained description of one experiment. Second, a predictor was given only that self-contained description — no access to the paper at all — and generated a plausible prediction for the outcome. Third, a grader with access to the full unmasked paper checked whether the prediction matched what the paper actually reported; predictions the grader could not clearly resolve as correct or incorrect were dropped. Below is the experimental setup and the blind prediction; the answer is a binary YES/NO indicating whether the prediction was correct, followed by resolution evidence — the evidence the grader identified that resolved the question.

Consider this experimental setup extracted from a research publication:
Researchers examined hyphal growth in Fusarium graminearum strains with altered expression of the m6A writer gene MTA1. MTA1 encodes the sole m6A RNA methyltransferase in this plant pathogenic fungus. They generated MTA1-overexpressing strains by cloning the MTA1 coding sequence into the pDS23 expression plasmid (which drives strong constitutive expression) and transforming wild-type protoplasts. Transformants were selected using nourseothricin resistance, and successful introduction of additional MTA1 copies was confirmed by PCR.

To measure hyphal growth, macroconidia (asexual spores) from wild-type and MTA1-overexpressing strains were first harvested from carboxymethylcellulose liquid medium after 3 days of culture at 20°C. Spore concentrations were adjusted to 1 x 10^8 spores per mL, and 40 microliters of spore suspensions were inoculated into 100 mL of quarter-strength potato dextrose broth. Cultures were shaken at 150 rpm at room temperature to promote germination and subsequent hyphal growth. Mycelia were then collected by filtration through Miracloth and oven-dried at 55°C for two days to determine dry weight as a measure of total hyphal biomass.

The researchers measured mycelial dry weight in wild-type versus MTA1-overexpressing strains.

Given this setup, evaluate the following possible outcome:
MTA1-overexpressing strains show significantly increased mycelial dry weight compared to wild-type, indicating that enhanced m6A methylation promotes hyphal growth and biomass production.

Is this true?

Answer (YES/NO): NO